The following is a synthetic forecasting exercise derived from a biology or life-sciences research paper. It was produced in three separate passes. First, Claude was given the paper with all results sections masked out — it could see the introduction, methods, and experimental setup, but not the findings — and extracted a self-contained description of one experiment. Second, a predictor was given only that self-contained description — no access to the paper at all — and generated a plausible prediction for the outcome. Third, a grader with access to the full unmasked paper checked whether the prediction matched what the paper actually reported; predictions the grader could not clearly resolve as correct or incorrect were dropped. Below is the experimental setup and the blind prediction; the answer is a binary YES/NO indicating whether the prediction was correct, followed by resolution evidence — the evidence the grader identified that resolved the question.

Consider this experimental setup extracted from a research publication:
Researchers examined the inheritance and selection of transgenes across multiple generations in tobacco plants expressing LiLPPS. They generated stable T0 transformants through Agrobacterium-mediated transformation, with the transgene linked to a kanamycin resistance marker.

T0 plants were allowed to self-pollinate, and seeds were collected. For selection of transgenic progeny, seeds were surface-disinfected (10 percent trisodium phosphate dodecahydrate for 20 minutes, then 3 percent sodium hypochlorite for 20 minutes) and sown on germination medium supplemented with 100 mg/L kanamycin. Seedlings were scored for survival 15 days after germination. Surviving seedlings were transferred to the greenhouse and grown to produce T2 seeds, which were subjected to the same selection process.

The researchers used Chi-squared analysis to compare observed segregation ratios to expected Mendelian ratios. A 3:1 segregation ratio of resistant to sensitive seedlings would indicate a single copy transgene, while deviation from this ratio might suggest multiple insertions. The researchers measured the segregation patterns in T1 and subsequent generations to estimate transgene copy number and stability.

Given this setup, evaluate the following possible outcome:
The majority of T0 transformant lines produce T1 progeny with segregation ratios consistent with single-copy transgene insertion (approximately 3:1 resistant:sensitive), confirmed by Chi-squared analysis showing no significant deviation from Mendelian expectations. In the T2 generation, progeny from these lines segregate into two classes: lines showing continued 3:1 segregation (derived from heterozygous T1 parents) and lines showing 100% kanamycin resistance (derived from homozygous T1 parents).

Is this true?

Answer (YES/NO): NO